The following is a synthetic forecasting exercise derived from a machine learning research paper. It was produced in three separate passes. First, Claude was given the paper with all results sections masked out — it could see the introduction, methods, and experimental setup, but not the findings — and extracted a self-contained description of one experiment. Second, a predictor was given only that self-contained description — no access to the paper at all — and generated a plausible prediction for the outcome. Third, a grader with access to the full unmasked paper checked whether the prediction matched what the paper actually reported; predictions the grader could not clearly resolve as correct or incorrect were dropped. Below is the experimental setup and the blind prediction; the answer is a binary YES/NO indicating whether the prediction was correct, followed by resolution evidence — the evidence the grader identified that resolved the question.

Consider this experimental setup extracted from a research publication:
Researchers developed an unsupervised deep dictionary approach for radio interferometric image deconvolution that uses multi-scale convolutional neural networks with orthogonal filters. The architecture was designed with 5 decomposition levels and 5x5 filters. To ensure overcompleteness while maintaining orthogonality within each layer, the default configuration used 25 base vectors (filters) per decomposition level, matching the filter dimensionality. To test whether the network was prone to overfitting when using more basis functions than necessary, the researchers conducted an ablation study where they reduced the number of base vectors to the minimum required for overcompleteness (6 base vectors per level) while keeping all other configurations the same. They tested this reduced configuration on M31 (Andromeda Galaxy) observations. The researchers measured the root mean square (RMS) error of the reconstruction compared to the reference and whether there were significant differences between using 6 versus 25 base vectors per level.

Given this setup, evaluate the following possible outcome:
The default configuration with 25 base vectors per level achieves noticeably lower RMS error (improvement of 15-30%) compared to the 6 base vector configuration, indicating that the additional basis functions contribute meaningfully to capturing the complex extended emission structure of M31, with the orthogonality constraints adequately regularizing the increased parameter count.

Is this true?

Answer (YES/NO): NO